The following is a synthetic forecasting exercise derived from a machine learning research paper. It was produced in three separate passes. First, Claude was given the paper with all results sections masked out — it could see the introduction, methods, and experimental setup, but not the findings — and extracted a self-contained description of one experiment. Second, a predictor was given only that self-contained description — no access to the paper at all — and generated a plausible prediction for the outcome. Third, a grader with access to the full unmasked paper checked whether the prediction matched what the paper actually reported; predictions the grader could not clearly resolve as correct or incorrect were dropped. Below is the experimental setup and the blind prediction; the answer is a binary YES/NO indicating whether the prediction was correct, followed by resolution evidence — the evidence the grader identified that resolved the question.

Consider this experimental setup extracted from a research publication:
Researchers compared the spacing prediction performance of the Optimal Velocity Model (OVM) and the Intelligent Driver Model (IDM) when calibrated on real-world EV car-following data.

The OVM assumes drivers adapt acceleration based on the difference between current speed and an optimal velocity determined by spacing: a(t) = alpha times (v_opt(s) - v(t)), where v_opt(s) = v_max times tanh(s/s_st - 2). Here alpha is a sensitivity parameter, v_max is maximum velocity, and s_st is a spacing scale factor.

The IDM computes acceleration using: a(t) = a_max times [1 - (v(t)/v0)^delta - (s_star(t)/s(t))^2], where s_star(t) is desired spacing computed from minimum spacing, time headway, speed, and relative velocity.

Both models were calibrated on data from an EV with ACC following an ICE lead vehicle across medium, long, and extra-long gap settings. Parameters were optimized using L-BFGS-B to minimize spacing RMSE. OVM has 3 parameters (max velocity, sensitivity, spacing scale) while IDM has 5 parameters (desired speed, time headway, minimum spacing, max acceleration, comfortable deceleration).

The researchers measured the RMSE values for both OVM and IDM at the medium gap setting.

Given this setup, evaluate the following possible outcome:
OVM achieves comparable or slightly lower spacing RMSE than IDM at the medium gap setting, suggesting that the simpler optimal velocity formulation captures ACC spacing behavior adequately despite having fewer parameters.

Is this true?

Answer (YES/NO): NO